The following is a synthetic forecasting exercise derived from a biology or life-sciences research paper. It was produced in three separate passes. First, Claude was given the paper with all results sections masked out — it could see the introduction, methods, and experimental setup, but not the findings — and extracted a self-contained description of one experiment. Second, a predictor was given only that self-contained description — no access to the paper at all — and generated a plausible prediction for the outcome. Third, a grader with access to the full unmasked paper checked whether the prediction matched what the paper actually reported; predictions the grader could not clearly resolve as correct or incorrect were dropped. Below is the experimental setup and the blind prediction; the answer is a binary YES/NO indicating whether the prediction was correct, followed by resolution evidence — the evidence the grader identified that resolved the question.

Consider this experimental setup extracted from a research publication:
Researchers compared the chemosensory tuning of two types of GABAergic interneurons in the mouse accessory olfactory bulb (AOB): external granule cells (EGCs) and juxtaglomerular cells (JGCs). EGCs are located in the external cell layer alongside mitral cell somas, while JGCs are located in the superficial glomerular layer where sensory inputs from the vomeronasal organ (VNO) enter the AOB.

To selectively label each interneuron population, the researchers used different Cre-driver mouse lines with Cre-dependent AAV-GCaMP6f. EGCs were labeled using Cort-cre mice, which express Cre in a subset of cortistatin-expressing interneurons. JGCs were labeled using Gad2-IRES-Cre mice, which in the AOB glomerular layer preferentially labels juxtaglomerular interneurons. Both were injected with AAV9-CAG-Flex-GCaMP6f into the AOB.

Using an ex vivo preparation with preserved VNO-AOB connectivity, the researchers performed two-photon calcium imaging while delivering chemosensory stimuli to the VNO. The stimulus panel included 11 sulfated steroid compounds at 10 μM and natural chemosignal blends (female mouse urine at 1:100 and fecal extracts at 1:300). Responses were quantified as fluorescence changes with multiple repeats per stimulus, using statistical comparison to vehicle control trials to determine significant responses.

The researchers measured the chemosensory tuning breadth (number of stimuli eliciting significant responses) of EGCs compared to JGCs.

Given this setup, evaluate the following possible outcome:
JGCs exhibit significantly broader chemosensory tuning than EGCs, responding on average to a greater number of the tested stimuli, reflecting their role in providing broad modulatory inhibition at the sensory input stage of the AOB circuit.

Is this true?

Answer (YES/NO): NO